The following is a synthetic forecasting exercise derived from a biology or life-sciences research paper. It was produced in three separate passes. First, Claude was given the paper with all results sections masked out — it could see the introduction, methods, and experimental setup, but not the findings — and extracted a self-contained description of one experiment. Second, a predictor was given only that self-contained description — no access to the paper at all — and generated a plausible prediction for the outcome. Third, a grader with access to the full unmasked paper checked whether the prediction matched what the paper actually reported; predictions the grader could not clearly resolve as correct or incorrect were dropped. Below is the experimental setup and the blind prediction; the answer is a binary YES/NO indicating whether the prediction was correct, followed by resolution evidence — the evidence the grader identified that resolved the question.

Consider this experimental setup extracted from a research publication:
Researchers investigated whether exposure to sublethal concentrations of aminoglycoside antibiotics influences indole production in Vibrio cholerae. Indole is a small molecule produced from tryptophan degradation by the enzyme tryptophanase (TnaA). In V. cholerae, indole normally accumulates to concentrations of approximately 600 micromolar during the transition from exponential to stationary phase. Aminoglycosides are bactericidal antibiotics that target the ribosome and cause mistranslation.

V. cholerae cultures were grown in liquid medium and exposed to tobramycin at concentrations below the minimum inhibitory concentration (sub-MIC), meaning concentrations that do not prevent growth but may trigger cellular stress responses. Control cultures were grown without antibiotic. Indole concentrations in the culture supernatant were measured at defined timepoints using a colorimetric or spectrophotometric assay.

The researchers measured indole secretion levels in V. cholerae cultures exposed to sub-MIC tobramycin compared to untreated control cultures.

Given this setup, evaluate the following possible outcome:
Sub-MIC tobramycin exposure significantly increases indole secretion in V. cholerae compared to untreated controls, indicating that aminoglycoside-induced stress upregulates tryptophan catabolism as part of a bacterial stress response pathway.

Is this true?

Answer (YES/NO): YES